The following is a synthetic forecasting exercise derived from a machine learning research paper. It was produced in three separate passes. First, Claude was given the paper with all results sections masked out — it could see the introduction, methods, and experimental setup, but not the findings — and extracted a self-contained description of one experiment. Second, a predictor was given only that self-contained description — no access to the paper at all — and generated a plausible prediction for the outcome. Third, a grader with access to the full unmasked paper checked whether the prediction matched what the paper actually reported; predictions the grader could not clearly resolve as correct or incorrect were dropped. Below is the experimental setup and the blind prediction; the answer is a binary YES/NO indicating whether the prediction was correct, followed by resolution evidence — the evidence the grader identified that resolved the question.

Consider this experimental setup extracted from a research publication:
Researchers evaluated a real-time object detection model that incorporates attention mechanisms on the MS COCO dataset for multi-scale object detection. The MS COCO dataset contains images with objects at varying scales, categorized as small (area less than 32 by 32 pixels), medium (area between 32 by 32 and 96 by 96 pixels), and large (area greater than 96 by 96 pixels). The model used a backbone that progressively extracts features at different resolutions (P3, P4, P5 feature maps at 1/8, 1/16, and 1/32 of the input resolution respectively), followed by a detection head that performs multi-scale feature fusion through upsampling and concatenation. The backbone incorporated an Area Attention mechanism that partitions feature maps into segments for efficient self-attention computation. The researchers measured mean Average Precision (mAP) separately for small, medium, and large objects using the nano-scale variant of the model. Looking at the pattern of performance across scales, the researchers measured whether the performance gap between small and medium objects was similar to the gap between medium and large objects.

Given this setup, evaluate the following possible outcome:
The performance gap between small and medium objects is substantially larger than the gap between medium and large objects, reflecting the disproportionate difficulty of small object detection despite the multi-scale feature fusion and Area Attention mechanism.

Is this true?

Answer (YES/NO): YES